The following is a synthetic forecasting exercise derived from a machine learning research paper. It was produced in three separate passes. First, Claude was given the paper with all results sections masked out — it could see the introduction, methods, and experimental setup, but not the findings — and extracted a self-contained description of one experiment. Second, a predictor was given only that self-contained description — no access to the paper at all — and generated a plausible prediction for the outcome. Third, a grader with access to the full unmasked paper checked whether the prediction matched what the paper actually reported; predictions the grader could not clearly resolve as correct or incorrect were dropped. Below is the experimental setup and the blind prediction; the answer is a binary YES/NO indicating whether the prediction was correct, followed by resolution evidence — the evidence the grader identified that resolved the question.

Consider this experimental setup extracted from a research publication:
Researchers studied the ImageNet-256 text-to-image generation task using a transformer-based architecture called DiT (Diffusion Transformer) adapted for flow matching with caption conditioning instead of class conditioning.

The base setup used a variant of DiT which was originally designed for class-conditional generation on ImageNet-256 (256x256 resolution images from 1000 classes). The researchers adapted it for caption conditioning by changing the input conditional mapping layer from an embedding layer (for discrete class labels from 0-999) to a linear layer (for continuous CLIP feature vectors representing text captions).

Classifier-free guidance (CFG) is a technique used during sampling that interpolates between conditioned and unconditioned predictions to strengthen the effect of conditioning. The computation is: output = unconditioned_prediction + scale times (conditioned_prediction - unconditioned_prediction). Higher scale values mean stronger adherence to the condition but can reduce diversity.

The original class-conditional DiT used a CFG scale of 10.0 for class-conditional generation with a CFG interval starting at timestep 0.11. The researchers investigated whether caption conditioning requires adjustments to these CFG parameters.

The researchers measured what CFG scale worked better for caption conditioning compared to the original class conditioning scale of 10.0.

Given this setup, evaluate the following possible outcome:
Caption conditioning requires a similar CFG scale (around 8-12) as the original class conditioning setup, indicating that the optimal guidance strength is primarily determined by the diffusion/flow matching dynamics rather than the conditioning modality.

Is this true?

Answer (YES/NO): NO